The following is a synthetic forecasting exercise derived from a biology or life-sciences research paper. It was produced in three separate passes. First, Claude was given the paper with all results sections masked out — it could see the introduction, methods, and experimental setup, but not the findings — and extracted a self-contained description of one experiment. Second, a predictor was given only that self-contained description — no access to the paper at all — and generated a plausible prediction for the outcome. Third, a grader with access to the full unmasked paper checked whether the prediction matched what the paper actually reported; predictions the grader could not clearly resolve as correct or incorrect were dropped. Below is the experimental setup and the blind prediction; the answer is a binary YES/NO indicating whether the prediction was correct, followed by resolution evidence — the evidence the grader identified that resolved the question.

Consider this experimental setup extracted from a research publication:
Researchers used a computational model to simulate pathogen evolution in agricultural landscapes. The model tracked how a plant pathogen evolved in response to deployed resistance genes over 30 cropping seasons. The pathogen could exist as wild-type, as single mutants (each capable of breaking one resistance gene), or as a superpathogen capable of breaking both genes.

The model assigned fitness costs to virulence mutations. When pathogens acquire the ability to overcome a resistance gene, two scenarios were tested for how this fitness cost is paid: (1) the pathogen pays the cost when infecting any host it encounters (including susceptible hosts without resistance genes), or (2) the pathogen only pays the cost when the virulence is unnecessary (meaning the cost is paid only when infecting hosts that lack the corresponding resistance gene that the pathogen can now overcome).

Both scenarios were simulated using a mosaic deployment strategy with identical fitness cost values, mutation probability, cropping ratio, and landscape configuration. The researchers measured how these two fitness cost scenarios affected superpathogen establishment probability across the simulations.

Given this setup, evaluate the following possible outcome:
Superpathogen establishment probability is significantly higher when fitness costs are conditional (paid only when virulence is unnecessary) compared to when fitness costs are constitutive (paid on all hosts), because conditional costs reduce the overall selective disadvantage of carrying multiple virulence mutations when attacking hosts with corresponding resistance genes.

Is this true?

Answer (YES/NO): YES